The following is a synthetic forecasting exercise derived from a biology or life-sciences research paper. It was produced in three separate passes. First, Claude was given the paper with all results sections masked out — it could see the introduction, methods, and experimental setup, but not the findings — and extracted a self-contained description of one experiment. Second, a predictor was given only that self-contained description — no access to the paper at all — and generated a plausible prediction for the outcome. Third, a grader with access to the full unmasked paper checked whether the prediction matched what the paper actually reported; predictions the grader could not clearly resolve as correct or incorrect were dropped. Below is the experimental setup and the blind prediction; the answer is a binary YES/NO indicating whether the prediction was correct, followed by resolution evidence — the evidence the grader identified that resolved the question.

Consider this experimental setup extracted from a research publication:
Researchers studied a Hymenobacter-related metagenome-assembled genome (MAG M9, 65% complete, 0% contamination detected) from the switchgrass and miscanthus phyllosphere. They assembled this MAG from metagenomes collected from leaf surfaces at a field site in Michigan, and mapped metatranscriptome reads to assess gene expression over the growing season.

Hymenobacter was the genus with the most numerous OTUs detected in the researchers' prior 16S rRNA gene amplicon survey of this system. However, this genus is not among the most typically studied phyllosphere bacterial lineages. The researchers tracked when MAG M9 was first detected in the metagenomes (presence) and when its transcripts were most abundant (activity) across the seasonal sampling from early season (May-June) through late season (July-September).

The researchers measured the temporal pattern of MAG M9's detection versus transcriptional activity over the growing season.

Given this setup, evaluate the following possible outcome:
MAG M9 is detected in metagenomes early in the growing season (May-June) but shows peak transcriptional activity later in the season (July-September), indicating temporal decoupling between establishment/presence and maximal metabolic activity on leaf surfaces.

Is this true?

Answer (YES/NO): YES